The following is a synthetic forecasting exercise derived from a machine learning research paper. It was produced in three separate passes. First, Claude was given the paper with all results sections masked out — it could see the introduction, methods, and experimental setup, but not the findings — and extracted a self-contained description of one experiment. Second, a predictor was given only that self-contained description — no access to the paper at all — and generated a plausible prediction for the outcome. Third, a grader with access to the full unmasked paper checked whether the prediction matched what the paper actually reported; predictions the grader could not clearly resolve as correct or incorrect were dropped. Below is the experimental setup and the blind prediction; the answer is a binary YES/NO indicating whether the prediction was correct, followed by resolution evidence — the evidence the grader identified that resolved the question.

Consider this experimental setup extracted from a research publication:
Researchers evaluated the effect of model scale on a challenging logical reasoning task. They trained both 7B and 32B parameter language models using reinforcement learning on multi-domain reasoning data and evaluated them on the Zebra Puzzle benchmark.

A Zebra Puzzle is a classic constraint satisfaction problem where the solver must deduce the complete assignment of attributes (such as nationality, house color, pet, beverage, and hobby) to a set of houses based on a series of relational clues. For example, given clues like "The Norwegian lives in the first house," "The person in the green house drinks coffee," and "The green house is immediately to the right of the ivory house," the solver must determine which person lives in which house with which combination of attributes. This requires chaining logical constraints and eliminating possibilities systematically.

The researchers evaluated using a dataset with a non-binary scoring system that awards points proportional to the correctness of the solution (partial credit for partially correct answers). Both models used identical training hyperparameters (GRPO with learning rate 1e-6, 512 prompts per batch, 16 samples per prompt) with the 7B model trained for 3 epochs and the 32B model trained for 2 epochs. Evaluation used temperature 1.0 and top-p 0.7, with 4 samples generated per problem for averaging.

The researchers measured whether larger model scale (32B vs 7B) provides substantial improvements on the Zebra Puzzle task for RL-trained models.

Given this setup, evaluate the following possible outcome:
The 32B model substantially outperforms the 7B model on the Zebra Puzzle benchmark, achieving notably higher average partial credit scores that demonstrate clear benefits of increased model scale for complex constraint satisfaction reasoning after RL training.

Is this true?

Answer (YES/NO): YES